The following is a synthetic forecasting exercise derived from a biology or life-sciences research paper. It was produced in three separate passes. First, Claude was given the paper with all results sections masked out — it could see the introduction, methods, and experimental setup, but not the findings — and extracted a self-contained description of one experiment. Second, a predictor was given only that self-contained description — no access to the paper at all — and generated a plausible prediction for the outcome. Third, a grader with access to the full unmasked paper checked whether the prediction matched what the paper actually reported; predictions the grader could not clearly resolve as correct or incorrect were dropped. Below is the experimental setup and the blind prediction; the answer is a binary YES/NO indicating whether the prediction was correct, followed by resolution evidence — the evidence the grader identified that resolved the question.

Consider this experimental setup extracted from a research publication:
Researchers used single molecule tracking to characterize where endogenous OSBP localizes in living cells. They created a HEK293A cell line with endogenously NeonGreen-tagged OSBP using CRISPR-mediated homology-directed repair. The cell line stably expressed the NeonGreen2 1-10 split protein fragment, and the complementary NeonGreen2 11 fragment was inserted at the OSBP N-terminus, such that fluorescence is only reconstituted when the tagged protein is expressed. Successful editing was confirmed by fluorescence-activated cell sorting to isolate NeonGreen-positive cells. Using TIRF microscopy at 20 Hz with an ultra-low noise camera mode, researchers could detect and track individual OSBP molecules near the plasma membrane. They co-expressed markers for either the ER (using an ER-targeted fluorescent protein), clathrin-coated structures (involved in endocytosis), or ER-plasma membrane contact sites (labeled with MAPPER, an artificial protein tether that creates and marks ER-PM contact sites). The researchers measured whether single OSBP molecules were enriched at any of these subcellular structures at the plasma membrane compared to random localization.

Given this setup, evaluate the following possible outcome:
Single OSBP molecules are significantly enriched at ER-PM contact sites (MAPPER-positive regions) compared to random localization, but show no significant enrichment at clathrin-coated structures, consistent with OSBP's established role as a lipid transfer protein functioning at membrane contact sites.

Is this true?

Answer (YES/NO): YES